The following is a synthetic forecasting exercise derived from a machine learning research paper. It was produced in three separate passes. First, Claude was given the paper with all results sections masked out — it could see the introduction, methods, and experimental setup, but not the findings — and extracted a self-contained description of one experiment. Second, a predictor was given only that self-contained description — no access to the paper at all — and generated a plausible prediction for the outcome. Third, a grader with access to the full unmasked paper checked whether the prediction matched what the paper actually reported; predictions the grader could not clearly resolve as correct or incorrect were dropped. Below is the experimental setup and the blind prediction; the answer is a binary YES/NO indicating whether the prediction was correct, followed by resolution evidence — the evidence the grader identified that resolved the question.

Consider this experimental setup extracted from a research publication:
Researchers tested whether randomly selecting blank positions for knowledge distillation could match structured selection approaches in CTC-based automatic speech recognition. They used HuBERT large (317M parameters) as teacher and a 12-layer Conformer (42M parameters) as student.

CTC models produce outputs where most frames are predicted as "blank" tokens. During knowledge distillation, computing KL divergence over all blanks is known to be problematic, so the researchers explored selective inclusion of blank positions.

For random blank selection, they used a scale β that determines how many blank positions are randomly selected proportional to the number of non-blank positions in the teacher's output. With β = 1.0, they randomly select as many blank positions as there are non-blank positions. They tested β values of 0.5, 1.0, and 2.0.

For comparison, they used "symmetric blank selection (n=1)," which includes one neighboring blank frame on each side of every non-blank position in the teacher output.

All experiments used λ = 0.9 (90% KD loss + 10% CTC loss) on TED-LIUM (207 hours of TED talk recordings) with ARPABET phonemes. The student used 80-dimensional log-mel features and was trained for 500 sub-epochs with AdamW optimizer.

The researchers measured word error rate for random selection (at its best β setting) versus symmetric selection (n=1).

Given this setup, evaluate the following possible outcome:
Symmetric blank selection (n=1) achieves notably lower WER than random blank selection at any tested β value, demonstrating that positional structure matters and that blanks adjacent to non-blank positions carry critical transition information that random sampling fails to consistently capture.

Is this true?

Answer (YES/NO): NO